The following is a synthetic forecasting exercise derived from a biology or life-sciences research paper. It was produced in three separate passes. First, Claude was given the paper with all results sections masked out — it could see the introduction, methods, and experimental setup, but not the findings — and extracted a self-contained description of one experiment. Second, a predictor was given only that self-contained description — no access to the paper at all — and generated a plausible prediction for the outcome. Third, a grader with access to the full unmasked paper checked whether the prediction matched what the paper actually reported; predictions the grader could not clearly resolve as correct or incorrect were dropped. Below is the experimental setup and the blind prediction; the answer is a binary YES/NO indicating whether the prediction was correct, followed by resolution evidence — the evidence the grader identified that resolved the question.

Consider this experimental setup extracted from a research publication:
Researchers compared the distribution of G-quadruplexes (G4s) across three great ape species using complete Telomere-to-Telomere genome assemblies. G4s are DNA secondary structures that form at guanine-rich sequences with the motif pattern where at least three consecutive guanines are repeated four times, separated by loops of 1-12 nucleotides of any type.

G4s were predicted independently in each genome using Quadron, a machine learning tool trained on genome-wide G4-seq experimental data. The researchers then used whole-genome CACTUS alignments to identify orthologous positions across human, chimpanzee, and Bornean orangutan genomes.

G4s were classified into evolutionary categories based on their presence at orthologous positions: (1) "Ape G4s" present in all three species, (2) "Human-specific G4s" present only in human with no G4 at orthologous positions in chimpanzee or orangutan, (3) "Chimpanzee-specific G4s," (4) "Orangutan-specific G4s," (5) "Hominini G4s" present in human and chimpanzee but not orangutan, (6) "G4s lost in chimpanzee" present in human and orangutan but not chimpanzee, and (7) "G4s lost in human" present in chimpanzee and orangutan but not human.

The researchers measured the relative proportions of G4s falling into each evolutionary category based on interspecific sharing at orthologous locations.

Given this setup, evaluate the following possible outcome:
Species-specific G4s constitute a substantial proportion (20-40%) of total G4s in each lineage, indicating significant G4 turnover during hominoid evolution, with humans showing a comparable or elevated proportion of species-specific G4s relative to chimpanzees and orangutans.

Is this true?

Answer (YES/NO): NO